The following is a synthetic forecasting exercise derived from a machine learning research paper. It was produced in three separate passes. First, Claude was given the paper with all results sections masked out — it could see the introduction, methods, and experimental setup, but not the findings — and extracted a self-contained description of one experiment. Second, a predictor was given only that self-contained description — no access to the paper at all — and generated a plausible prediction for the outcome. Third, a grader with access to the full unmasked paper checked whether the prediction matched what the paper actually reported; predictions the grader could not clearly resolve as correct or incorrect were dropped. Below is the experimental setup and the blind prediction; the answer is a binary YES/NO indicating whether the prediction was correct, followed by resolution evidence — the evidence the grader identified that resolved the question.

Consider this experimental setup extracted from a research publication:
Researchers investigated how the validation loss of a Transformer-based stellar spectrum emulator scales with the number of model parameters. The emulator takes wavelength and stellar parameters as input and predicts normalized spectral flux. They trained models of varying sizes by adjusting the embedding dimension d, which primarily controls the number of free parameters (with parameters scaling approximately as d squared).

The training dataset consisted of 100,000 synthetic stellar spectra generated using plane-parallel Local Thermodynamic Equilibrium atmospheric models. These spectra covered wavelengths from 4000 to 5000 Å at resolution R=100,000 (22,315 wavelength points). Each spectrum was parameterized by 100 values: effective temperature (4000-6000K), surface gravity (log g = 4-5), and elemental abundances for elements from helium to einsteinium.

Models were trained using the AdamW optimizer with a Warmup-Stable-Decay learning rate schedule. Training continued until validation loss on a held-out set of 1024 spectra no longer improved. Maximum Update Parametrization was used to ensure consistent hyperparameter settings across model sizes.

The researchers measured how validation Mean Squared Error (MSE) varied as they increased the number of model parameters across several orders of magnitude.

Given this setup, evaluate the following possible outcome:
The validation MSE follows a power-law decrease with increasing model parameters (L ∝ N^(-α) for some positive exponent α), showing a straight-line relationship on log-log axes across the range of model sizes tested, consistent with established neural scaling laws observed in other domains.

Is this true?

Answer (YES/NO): NO